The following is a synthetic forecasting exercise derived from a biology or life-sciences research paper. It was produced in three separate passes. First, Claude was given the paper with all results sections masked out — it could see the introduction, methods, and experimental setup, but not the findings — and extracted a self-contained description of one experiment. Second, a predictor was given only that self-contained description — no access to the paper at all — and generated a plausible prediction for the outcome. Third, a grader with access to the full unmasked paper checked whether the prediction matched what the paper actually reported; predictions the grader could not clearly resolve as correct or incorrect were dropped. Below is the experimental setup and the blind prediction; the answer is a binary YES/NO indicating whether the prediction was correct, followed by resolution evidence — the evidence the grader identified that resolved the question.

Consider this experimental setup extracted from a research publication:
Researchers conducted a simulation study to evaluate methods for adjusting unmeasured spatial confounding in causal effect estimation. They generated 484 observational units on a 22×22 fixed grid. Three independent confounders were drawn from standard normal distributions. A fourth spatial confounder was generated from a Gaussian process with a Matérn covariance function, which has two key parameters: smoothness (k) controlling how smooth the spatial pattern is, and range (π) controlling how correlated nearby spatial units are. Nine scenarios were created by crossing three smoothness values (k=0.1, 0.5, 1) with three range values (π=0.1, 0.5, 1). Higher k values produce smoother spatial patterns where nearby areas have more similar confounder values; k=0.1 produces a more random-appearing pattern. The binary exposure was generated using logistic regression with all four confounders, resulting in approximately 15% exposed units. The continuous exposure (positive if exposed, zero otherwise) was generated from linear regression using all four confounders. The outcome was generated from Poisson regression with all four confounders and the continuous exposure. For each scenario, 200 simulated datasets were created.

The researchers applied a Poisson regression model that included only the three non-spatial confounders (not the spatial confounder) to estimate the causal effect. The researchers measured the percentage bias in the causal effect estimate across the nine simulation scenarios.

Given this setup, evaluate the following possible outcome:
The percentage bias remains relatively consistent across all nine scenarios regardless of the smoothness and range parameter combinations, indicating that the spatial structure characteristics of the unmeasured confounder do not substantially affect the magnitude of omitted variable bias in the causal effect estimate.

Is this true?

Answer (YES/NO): YES